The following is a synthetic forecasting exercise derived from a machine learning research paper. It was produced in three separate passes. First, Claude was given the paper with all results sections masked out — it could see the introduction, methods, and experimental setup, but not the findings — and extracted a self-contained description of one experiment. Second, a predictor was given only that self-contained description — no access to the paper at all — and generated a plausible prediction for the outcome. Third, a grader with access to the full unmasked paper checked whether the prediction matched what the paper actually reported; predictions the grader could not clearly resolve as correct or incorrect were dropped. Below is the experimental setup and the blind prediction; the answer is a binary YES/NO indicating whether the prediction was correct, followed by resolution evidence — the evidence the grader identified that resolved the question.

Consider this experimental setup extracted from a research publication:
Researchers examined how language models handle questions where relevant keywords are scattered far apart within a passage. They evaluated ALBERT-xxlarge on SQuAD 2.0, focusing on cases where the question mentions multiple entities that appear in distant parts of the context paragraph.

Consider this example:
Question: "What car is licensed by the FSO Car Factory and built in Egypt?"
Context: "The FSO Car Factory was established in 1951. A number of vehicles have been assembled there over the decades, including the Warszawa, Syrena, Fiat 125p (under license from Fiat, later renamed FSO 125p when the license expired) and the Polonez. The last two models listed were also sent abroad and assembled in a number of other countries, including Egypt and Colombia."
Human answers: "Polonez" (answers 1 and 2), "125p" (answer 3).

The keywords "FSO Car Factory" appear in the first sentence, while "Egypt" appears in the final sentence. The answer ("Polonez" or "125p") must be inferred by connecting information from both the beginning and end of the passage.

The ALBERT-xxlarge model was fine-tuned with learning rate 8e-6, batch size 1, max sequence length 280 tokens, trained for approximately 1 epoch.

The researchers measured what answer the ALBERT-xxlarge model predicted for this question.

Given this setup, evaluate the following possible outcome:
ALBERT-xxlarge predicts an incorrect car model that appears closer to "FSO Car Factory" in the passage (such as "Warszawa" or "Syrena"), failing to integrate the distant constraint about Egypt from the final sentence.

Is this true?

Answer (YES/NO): NO